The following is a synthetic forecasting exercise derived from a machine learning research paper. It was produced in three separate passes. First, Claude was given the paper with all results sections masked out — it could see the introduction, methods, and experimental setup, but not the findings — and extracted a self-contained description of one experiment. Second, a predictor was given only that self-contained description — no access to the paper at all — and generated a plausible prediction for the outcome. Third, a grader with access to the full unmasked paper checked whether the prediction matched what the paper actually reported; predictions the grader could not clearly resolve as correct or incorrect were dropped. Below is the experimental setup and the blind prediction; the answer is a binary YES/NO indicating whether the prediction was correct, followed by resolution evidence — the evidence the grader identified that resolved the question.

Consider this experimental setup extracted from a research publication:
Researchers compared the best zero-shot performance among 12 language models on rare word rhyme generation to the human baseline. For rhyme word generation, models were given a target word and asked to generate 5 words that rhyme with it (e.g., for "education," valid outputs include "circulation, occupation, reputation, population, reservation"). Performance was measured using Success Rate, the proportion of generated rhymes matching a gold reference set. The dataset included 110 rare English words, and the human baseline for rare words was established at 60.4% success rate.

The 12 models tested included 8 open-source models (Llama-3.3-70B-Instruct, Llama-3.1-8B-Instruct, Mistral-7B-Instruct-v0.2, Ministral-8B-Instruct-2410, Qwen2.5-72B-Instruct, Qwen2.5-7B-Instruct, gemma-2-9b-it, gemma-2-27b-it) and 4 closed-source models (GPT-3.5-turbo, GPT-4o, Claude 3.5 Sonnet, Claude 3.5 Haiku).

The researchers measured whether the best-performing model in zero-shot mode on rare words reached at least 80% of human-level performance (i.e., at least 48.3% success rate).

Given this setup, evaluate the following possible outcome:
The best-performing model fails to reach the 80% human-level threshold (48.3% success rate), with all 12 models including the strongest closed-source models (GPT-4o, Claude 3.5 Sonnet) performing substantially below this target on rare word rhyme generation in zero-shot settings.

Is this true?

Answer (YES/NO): NO